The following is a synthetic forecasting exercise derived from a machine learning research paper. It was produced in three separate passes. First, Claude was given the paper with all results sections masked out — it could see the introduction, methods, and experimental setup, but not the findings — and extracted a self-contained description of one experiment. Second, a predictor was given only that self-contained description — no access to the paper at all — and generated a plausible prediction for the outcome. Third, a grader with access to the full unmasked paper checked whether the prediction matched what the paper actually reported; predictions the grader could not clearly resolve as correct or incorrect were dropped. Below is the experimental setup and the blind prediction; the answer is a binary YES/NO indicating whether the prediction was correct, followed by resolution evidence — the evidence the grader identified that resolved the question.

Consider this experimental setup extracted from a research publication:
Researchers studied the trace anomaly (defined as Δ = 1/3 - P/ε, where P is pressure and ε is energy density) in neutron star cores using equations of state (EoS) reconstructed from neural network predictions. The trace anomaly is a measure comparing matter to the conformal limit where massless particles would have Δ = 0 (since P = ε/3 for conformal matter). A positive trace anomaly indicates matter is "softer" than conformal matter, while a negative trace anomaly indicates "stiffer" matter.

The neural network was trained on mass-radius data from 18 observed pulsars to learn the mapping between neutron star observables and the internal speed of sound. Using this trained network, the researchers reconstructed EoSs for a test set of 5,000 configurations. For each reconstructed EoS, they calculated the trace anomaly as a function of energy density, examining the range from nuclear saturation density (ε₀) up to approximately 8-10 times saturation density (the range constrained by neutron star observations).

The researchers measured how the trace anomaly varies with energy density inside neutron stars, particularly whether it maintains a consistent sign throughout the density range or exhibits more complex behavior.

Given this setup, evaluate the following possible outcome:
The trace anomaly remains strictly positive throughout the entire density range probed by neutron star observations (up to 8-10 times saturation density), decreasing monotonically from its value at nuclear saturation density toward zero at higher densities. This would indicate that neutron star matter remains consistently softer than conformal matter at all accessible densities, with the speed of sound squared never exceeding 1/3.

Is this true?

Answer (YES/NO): NO